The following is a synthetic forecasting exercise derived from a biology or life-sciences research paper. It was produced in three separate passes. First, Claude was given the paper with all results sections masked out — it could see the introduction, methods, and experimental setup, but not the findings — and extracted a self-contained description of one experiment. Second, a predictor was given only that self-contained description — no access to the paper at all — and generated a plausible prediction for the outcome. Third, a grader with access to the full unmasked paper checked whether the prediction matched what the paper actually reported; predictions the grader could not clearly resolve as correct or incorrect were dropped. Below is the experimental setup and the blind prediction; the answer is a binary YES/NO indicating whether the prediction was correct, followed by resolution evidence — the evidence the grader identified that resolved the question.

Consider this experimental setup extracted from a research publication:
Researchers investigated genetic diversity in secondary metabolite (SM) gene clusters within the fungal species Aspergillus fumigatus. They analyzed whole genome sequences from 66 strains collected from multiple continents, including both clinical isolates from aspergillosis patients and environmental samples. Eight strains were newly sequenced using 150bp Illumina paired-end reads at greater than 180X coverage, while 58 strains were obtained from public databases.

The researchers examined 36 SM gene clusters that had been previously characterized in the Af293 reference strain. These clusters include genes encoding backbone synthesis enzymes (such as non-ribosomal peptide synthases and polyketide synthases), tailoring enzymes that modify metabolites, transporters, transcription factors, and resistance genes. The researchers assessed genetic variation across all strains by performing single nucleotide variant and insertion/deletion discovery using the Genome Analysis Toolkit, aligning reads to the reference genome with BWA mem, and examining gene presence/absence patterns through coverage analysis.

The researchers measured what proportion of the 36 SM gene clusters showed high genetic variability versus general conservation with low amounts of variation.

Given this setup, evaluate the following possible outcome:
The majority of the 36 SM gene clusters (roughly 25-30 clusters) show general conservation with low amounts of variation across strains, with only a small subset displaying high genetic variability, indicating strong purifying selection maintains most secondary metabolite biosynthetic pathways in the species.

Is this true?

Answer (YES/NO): NO